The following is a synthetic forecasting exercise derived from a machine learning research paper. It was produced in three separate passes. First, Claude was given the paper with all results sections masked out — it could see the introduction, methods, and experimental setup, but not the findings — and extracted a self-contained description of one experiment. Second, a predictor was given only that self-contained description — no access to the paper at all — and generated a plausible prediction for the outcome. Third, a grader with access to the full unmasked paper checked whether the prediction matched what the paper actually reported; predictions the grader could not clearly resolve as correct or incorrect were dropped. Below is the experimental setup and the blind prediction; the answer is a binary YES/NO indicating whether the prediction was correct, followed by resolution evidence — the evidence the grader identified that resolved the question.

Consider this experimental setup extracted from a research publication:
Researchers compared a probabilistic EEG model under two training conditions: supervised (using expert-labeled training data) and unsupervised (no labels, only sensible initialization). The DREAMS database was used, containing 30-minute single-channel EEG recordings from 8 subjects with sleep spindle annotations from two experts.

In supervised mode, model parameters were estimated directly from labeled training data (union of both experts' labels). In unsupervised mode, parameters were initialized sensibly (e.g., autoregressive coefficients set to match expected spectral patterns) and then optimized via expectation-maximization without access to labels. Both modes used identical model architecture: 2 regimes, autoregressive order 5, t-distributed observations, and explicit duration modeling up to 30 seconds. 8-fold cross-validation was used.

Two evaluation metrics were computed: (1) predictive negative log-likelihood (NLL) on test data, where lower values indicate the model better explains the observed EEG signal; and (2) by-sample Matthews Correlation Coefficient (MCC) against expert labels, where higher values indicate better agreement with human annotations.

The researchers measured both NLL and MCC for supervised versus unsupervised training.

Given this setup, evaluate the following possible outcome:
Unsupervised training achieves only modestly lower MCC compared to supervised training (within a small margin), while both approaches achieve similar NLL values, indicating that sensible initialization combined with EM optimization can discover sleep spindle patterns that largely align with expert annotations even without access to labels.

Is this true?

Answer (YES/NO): NO